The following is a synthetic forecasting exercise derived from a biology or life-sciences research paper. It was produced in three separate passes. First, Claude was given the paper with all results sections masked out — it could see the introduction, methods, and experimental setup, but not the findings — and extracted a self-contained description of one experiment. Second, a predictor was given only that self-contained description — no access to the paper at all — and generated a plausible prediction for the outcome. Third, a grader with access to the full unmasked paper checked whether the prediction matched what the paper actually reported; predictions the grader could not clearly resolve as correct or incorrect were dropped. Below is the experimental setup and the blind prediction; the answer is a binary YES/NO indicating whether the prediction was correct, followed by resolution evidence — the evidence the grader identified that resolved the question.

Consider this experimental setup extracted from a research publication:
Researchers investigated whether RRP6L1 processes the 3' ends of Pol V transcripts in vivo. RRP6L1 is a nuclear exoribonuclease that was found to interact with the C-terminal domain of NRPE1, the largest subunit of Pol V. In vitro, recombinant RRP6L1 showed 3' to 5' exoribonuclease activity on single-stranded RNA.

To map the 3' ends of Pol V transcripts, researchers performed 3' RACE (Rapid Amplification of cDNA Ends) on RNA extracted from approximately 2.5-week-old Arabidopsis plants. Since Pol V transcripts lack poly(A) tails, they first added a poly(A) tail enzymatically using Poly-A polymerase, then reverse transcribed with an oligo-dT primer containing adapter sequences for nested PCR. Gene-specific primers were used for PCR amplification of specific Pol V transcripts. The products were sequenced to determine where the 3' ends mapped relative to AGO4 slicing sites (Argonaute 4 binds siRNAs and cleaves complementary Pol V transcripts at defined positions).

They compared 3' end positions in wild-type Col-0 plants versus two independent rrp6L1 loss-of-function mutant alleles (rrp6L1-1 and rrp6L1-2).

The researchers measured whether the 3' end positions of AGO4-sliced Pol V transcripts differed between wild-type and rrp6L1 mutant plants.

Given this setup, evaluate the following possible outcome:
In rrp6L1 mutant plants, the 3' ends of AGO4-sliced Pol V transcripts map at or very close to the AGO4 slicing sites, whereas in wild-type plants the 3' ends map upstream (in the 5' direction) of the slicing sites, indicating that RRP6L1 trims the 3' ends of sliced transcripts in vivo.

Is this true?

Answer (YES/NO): YES